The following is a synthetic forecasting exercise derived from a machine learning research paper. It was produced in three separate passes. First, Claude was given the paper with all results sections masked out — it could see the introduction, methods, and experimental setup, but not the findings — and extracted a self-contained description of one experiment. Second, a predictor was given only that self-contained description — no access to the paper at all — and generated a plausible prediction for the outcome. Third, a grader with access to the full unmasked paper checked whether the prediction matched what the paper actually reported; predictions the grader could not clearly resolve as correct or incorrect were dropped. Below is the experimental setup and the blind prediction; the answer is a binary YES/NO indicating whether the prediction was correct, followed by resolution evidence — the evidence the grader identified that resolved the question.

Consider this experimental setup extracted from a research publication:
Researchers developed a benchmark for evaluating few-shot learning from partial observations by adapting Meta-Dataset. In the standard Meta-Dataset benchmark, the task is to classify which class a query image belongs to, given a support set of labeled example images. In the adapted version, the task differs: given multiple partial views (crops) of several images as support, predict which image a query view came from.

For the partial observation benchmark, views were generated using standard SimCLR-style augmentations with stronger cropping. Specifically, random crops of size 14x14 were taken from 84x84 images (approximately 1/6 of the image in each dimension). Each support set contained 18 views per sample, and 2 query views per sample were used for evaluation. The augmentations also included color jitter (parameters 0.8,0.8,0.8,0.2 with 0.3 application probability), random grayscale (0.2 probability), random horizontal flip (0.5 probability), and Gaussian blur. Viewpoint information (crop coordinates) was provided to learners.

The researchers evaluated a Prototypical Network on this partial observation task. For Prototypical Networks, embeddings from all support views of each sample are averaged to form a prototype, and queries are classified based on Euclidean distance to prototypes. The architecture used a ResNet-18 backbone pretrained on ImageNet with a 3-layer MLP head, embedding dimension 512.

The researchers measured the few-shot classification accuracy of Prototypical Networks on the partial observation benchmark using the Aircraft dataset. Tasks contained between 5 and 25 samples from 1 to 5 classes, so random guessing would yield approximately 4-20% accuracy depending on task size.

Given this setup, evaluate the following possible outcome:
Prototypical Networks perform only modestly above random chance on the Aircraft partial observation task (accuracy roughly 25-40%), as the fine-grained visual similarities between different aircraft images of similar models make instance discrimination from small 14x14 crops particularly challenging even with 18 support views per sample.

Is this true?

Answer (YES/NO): NO